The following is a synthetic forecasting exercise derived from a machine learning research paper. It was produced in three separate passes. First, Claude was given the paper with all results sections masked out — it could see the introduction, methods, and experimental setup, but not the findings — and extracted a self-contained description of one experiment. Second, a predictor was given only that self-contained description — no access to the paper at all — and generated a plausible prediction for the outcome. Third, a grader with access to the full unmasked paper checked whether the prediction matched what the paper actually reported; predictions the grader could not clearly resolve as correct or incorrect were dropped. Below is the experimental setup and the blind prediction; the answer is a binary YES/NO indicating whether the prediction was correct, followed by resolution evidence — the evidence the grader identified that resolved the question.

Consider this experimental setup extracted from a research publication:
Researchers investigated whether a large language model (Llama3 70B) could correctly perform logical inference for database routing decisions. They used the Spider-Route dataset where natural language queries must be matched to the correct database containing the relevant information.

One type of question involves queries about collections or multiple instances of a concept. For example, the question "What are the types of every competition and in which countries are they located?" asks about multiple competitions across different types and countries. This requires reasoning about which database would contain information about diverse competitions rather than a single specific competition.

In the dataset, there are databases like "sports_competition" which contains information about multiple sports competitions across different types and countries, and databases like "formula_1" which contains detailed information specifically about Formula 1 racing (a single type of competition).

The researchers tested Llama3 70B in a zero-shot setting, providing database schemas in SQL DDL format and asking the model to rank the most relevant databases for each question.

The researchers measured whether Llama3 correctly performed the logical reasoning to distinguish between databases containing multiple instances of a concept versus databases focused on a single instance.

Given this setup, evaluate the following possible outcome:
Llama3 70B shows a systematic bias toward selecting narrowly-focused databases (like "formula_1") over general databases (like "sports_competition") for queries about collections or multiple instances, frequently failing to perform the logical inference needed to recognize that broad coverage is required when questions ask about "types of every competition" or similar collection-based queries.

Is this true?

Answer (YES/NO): NO